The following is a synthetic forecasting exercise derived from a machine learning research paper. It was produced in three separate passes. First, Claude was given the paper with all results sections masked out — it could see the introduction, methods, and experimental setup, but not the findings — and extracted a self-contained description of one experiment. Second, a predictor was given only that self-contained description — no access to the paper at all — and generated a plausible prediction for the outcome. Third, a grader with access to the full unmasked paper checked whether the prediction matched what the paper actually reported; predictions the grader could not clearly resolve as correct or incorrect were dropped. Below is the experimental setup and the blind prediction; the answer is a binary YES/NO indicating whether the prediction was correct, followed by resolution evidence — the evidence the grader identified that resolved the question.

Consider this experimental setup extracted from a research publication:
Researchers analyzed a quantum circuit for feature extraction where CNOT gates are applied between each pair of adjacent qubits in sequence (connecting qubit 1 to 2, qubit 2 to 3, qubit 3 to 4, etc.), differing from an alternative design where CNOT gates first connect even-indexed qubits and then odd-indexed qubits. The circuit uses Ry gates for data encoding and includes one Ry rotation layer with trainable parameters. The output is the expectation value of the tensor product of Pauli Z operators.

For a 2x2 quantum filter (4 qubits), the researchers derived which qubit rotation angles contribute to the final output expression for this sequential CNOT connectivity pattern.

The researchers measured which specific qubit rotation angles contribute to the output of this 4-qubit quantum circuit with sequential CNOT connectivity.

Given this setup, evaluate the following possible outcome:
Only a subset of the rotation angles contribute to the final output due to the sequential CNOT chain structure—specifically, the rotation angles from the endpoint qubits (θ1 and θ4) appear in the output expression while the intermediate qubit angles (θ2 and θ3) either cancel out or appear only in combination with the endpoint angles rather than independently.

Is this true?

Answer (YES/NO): NO